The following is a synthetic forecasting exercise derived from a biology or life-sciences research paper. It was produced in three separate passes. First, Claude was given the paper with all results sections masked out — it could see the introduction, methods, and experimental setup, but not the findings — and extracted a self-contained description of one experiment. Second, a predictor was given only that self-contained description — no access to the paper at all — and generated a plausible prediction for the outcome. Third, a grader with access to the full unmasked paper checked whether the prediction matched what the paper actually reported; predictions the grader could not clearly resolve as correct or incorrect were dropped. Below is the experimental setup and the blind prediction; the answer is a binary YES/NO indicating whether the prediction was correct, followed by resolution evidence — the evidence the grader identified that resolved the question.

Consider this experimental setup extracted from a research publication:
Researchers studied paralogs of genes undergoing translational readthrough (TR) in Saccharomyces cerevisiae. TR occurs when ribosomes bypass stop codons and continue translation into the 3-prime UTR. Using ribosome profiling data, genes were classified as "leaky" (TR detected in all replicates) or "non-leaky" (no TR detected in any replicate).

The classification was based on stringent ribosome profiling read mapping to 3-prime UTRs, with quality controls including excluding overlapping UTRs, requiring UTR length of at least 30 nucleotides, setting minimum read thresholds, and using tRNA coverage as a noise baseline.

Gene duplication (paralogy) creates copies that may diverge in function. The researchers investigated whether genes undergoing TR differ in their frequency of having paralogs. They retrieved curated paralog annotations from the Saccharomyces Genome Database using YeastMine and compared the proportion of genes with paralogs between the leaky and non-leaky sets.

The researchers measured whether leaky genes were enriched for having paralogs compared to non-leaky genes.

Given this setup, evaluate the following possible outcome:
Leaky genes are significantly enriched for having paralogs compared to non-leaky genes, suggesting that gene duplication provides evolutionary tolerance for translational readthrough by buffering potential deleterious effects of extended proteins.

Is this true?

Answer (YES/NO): NO